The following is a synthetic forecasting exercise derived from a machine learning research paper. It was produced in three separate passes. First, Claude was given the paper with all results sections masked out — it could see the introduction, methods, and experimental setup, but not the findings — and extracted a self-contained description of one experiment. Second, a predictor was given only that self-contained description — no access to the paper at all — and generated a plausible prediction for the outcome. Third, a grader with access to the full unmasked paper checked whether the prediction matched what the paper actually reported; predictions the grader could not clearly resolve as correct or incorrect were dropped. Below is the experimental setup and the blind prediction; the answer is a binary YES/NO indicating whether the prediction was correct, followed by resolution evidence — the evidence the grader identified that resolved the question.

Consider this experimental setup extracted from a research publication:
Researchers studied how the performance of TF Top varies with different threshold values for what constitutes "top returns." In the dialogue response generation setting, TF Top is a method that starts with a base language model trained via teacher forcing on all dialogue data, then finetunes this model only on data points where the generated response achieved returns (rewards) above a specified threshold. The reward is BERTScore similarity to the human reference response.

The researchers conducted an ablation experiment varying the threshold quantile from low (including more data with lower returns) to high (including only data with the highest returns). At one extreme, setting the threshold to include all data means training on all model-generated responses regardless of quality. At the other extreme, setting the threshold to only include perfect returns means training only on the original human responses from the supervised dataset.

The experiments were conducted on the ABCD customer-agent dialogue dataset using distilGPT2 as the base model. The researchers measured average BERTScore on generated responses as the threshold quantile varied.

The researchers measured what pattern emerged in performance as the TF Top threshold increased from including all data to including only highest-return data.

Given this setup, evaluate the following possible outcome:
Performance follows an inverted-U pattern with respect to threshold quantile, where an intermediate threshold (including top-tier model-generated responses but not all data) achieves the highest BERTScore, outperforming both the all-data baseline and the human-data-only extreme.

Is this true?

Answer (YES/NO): YES